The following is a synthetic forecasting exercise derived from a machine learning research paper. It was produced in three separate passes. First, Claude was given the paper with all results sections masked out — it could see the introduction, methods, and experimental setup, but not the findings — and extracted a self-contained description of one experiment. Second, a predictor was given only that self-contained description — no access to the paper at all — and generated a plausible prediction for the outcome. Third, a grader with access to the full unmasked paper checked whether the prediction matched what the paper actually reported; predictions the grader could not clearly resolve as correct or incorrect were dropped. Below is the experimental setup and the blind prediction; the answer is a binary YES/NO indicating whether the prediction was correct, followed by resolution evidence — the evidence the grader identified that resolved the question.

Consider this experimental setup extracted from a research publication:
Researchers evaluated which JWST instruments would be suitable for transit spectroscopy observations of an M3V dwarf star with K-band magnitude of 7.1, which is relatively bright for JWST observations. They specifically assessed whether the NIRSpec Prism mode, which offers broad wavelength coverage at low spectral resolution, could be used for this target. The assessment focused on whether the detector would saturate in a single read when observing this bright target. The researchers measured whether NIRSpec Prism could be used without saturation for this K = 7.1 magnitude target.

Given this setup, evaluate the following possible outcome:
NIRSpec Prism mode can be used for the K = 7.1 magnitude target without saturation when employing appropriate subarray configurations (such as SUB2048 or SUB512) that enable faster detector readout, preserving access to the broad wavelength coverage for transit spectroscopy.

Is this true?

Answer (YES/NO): NO